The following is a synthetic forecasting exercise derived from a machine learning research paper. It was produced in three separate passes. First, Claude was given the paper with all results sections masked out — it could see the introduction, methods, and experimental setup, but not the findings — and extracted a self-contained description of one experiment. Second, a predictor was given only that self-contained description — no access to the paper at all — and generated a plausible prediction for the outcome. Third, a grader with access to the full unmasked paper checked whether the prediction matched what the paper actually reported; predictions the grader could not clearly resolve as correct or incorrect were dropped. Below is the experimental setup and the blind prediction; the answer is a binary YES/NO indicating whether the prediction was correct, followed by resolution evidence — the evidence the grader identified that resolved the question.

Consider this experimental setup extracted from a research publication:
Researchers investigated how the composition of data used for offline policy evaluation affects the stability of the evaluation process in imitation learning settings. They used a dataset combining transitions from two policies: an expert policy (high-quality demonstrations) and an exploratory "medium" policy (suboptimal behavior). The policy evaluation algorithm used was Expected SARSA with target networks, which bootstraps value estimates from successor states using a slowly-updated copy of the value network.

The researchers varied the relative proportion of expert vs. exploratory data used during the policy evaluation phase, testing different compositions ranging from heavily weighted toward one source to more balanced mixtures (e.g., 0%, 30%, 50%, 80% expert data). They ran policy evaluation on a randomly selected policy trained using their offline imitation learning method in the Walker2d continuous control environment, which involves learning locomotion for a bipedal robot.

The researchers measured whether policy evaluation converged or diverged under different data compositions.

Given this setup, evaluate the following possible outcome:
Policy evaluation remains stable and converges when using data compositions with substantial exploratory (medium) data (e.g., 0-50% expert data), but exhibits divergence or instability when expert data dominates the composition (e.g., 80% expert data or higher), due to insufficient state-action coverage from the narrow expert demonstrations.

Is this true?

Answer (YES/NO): NO